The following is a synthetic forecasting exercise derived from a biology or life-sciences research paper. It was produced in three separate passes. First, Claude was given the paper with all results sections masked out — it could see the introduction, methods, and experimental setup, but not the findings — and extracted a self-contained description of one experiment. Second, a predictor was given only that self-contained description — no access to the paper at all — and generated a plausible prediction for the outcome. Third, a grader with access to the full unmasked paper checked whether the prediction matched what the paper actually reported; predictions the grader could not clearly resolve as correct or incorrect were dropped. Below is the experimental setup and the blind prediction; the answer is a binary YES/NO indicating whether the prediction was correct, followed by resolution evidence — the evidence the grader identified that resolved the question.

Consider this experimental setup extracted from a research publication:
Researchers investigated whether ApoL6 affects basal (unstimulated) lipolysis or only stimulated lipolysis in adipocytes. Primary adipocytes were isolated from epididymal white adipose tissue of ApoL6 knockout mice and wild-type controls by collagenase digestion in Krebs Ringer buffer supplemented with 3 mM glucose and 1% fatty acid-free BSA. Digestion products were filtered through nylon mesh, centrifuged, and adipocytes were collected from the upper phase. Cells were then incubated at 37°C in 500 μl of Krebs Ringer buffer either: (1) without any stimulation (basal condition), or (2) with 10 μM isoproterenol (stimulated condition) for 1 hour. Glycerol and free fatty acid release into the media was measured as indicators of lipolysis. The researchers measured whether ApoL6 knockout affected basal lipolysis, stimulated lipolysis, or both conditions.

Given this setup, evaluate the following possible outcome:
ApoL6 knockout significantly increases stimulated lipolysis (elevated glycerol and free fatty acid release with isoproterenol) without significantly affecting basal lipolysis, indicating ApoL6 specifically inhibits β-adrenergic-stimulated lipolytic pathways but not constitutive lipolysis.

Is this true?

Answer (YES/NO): NO